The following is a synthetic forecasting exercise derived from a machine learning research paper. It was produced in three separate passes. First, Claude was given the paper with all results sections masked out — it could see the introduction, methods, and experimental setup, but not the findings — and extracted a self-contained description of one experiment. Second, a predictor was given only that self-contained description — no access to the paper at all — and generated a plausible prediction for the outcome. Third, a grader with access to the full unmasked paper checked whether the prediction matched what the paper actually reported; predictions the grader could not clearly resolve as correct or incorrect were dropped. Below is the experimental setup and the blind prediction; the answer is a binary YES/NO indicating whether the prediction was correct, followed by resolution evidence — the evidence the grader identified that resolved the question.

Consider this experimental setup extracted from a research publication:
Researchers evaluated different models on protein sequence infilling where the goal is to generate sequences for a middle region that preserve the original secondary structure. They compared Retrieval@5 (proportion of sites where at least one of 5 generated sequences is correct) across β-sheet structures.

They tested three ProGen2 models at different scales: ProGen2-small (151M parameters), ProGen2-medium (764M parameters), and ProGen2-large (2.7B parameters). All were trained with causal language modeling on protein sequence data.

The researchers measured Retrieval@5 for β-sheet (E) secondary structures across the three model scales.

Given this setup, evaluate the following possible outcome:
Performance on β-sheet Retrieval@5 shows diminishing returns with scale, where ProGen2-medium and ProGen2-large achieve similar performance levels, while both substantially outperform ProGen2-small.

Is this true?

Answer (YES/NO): YES